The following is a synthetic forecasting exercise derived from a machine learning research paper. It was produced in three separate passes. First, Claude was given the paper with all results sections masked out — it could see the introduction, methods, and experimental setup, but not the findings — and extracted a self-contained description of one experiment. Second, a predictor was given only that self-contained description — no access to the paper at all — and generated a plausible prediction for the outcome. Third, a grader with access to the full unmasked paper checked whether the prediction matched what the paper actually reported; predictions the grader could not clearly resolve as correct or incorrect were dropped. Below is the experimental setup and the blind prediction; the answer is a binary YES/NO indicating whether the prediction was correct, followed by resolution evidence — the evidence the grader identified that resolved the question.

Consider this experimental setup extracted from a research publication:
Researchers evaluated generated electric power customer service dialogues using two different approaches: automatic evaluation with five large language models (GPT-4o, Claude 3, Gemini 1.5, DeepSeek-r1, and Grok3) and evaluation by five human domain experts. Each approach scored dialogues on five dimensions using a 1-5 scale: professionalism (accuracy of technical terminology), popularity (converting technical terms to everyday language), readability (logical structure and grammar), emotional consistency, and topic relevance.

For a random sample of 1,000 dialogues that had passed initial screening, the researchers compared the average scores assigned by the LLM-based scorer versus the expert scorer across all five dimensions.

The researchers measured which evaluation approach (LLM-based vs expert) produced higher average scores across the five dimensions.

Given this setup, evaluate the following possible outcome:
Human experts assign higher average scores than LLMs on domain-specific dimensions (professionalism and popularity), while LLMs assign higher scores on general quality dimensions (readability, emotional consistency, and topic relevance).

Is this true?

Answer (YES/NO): NO